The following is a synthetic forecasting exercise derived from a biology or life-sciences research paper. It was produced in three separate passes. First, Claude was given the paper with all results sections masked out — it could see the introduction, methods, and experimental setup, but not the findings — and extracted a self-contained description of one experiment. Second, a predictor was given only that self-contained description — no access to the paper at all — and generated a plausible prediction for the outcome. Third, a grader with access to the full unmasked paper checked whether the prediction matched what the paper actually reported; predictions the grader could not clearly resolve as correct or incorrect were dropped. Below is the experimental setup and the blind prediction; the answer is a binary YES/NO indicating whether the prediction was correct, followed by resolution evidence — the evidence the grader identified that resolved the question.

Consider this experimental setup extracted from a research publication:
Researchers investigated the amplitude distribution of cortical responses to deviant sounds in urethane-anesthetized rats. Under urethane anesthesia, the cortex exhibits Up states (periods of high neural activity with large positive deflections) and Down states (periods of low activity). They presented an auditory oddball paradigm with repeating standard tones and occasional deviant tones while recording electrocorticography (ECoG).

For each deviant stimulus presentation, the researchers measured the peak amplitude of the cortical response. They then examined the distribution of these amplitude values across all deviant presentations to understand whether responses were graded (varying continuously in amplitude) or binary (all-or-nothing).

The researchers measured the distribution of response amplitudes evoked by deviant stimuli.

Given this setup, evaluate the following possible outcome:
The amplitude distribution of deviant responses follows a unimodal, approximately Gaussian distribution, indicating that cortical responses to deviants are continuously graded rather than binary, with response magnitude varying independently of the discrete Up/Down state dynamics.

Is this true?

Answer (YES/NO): NO